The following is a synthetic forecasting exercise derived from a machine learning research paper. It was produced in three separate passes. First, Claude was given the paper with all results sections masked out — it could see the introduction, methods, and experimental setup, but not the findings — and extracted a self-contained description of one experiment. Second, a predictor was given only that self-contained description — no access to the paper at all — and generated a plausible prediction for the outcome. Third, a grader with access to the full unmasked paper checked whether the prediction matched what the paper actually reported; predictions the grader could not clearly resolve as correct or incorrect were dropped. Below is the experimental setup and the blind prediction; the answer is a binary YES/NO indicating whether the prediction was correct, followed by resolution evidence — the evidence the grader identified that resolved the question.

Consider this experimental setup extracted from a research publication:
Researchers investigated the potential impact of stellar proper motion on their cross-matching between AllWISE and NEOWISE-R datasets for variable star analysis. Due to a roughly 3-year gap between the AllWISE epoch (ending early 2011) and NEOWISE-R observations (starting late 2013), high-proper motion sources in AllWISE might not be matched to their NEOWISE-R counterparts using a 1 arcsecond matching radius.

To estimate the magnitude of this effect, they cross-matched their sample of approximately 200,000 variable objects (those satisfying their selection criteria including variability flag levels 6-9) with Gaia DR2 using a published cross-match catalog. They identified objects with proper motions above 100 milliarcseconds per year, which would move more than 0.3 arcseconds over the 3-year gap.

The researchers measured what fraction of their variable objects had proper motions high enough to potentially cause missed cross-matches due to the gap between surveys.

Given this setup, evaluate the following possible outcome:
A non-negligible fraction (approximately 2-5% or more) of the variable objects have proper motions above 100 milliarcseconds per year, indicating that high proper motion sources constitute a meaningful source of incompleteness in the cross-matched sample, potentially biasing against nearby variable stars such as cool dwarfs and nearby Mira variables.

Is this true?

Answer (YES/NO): NO